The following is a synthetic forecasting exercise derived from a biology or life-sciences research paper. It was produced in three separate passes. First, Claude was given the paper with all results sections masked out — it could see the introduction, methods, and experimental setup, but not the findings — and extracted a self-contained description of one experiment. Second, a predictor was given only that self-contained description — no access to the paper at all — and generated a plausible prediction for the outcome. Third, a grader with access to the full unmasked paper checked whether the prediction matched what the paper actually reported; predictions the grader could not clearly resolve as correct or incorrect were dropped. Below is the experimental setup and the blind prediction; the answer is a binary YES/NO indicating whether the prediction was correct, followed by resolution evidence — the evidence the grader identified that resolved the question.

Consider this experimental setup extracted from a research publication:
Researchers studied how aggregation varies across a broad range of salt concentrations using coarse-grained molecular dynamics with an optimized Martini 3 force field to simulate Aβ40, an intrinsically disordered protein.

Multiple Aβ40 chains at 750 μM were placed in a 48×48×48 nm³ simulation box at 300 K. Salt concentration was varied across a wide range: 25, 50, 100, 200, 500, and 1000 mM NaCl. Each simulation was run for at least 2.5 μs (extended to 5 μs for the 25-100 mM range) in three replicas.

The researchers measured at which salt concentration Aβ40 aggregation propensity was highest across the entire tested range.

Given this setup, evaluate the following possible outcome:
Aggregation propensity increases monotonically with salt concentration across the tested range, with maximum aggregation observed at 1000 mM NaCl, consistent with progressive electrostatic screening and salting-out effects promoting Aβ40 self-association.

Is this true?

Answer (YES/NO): NO